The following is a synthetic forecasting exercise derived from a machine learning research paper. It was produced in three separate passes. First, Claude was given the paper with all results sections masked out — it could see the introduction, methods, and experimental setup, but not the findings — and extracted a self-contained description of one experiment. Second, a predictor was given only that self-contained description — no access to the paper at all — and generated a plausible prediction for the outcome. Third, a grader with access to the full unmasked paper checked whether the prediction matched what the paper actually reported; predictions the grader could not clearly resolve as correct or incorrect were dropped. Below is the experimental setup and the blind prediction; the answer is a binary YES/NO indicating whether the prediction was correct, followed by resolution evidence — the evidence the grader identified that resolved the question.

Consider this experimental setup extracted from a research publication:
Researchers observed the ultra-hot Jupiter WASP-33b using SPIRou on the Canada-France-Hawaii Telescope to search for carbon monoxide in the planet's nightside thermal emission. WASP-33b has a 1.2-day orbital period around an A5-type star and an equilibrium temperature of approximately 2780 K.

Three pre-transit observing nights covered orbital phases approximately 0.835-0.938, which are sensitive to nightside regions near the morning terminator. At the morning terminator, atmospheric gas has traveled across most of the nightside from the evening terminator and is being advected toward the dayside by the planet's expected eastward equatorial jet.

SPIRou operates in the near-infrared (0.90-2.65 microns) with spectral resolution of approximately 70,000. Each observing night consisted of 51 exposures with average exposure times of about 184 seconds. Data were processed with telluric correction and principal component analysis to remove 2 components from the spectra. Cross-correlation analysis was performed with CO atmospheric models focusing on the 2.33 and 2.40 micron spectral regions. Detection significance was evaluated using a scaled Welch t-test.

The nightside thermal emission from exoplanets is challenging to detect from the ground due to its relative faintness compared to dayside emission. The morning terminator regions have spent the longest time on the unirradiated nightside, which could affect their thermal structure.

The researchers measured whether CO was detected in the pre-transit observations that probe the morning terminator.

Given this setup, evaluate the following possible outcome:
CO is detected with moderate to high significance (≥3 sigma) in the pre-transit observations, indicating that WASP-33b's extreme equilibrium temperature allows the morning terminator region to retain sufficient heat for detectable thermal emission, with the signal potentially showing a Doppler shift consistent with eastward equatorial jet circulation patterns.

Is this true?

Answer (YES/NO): NO